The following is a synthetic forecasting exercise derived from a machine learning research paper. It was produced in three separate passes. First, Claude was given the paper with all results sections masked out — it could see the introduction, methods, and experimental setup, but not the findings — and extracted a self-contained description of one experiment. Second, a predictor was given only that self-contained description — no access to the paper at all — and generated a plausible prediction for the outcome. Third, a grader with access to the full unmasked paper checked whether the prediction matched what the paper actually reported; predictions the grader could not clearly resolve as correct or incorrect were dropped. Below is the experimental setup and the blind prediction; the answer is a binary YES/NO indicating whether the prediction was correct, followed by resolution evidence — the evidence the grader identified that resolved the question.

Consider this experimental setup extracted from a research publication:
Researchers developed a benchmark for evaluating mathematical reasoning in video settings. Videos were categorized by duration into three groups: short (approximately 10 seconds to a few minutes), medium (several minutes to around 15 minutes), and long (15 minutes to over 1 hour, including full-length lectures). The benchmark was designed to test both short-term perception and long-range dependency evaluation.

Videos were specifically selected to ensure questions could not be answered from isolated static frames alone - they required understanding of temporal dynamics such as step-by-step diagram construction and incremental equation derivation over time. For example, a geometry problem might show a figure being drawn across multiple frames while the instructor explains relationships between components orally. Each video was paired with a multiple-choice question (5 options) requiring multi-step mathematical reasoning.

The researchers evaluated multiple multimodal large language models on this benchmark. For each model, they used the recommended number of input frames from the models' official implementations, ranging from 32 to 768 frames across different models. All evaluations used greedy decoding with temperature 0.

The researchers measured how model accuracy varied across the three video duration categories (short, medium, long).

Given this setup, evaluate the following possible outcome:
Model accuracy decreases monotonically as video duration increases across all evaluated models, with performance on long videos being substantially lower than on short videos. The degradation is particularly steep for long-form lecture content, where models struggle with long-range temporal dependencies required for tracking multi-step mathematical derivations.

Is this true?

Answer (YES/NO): NO